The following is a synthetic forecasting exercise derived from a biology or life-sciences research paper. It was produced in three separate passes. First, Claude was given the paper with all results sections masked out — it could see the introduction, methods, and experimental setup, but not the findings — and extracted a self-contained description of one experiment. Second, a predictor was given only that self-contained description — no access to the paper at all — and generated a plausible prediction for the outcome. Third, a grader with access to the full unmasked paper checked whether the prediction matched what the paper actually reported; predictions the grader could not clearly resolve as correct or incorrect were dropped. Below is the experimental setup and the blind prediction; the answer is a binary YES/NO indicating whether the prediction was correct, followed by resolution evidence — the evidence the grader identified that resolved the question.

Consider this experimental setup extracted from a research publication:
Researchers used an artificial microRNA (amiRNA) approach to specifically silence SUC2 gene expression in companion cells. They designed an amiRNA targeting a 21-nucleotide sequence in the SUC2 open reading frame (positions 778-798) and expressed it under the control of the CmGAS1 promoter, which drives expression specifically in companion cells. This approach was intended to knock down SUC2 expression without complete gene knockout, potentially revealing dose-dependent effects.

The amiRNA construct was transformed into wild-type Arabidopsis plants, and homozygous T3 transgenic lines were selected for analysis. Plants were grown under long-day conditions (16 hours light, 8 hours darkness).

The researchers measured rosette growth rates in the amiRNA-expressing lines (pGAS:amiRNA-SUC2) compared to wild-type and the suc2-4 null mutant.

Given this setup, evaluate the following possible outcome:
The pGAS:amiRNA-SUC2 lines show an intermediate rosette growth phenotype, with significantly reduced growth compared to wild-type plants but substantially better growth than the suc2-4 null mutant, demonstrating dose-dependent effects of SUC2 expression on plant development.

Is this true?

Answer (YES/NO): YES